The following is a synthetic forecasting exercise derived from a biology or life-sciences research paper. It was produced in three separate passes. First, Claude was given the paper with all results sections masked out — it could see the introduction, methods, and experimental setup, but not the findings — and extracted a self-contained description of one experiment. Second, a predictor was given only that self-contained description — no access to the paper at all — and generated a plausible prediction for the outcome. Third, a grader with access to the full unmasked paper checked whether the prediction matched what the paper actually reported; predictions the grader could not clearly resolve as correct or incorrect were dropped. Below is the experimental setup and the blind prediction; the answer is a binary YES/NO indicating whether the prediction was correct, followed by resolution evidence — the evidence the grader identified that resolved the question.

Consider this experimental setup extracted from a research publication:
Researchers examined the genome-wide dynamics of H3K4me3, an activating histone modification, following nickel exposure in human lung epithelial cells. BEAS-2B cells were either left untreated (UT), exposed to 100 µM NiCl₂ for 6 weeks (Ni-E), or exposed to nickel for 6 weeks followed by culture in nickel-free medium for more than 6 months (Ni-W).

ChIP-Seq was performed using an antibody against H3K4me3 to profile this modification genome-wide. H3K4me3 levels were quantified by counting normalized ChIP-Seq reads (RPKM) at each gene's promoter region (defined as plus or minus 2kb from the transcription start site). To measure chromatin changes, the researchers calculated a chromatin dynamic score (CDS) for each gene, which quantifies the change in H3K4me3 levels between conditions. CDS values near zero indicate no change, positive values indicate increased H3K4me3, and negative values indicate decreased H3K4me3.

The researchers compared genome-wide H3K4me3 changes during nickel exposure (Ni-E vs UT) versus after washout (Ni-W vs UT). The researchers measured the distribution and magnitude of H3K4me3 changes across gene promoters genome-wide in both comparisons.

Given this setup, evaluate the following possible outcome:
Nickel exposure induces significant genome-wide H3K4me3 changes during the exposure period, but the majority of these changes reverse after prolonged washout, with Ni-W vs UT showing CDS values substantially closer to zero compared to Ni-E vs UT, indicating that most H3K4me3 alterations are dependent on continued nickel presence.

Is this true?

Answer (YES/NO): NO